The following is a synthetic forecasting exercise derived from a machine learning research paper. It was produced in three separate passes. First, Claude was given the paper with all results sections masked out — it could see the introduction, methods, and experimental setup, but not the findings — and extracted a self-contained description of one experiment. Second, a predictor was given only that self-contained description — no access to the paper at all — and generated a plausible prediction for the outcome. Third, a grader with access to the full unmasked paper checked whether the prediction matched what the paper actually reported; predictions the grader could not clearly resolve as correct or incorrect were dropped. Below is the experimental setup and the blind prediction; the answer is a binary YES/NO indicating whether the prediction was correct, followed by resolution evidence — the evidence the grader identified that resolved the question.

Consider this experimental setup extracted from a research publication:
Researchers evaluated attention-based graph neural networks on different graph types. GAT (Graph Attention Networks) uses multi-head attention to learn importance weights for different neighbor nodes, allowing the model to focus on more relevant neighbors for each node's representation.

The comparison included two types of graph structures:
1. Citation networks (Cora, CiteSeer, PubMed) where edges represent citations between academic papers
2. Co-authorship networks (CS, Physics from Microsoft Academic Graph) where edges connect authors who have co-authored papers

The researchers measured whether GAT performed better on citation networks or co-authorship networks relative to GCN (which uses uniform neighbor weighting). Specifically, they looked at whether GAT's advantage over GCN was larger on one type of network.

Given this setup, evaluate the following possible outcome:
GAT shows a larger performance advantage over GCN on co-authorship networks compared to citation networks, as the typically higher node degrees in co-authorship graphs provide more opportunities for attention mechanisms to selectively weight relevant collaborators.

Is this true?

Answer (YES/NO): NO